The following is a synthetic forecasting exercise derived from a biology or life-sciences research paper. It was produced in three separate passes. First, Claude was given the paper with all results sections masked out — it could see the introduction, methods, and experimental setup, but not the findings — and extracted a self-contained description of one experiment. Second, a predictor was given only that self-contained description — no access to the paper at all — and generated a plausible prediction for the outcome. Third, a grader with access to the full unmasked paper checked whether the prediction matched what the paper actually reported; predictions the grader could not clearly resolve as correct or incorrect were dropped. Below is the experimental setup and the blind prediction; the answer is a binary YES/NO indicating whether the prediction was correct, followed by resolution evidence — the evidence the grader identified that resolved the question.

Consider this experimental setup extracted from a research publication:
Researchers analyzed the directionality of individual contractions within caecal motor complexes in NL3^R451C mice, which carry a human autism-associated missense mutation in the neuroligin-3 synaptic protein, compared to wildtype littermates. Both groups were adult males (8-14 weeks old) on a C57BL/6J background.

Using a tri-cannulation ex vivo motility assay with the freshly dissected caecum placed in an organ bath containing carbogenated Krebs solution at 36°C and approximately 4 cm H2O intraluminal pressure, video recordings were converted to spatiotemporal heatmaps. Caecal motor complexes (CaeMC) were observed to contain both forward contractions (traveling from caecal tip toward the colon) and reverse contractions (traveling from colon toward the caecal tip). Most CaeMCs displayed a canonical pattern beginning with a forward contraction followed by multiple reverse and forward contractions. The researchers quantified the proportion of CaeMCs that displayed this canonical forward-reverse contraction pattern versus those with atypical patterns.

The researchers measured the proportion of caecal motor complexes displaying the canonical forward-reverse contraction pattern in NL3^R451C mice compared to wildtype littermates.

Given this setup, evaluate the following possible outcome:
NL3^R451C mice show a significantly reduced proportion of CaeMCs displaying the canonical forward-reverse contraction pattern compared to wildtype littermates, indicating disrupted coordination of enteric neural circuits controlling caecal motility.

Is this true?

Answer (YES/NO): YES